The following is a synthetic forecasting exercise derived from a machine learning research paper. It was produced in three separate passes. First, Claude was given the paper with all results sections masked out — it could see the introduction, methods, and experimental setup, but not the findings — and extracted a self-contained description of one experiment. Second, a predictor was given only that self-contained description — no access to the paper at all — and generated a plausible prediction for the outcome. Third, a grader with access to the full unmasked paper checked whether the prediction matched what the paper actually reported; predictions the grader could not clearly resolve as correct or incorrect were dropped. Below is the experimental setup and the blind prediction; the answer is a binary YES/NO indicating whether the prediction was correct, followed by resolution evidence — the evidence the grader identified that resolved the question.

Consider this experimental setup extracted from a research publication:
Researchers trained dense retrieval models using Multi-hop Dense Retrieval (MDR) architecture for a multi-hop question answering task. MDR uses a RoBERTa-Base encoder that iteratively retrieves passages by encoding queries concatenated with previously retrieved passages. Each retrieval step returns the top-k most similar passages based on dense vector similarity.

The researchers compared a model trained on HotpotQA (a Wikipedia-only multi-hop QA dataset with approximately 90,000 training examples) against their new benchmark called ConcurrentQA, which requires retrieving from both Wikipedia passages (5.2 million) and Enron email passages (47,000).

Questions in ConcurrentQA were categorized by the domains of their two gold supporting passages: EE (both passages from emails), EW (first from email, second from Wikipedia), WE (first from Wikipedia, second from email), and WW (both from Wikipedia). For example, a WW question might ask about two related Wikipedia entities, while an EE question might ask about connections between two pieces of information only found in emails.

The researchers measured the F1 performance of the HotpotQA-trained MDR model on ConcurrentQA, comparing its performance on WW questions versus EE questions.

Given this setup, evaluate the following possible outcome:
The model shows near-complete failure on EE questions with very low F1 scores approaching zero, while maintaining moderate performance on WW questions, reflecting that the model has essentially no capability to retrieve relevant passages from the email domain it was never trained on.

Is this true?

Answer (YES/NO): NO